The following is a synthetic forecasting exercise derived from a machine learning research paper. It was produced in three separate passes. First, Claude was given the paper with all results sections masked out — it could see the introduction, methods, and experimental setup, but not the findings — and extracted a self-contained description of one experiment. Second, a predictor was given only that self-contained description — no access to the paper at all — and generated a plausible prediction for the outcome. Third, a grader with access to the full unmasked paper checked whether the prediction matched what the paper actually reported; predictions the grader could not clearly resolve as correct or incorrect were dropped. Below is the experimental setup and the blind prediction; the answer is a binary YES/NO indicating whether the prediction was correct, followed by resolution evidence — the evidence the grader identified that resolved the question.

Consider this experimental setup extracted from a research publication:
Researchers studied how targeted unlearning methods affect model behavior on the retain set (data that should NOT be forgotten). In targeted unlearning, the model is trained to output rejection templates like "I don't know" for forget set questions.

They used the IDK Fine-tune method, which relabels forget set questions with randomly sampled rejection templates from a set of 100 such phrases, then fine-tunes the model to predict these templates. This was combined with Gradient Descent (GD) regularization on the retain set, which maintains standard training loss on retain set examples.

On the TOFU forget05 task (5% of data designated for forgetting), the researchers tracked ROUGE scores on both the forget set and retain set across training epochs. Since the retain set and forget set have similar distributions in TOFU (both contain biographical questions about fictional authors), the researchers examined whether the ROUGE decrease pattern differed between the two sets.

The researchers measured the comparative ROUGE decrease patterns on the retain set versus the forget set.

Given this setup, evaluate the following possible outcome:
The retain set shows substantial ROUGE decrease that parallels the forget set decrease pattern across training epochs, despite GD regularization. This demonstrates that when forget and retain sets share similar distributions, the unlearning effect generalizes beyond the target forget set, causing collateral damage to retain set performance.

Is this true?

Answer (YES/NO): YES